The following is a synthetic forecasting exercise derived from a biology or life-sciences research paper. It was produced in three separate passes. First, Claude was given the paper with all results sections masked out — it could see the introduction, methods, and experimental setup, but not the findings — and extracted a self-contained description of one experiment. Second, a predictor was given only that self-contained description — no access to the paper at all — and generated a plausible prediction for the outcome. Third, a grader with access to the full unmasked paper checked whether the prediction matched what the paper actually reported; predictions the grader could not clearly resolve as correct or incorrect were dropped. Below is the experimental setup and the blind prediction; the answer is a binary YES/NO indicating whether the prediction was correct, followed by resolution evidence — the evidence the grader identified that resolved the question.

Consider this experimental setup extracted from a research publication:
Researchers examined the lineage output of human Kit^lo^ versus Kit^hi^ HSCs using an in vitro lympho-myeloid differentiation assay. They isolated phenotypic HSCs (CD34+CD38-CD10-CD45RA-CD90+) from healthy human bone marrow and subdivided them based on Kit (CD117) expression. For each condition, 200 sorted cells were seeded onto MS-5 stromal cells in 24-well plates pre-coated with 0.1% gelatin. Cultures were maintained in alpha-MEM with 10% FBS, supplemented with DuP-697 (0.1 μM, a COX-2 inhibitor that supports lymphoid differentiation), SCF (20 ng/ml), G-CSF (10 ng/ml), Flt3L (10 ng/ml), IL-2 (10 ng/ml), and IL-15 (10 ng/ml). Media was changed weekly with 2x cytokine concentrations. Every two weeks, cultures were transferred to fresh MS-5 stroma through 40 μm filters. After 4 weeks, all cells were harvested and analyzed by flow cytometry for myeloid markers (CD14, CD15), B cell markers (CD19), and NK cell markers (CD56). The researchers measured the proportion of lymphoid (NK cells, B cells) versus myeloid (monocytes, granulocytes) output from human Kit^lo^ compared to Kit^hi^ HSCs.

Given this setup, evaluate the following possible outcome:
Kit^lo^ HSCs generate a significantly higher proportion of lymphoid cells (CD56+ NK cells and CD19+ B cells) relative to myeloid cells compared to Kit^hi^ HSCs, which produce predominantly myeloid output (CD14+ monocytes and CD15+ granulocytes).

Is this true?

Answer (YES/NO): NO